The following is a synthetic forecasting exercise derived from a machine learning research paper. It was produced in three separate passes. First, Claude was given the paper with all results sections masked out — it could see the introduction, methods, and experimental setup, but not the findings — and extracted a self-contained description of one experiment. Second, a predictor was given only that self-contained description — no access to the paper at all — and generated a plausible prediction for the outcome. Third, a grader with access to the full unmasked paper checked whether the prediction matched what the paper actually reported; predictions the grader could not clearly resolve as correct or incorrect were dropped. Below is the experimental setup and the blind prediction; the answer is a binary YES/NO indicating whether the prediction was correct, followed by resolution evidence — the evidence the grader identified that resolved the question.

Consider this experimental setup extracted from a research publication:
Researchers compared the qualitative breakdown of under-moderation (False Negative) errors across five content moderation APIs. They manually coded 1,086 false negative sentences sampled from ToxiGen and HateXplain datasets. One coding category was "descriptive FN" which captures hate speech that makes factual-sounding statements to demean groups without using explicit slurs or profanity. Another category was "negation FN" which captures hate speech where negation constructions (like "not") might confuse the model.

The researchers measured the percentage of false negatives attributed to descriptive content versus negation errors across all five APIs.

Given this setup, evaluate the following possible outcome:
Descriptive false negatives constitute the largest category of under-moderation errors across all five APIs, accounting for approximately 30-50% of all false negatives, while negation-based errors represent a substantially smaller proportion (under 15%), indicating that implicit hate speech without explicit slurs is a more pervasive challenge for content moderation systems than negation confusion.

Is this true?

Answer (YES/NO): NO